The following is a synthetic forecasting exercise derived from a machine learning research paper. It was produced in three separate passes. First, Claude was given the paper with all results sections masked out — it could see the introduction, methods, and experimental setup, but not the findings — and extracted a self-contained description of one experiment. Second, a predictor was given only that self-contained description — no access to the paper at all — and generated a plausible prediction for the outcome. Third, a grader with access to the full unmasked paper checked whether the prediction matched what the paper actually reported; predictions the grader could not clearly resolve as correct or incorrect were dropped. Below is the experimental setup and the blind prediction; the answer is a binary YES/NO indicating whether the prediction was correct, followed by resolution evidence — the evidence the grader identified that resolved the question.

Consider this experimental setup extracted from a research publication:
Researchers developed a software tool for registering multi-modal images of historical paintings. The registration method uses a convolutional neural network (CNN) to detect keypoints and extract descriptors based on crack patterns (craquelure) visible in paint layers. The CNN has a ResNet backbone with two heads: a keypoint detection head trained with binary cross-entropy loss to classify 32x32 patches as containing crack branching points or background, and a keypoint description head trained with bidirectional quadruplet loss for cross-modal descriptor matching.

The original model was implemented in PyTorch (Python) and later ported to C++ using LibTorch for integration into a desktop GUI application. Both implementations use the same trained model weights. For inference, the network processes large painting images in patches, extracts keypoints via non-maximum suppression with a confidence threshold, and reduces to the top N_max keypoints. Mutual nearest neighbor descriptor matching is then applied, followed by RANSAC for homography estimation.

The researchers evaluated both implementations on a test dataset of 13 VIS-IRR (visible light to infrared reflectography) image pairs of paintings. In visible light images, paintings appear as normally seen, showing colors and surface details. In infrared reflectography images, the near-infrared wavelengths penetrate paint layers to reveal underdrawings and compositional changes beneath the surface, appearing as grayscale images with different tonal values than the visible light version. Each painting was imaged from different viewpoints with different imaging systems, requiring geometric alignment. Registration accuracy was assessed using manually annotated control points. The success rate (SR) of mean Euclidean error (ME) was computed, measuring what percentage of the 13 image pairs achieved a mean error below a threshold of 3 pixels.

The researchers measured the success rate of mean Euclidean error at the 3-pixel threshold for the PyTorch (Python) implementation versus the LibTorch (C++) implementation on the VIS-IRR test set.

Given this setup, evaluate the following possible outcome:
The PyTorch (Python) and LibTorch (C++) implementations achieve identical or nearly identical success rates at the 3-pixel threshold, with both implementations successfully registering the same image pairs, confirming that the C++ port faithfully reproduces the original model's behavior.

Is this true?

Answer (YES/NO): NO